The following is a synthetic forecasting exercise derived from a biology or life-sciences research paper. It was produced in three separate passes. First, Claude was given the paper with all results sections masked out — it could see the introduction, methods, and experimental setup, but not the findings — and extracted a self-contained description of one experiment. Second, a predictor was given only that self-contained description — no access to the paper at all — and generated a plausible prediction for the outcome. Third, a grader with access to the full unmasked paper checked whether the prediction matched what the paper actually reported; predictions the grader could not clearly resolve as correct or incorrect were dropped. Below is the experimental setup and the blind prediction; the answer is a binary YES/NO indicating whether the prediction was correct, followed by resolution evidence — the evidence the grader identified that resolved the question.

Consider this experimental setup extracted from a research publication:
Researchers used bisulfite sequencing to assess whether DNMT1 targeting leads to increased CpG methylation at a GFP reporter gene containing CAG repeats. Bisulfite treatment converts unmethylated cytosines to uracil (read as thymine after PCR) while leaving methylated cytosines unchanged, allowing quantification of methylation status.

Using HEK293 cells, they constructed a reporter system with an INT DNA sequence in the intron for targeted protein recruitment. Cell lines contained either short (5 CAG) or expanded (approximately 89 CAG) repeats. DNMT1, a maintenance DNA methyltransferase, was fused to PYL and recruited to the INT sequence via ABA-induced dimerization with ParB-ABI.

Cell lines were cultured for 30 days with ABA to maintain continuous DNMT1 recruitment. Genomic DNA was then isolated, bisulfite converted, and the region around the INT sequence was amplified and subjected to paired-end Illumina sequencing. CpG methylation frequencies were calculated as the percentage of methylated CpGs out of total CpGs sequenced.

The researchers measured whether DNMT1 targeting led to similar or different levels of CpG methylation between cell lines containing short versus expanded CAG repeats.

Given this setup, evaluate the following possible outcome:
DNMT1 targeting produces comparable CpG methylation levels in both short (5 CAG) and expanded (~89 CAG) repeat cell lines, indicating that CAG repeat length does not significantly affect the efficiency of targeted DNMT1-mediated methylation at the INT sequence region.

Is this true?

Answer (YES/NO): YES